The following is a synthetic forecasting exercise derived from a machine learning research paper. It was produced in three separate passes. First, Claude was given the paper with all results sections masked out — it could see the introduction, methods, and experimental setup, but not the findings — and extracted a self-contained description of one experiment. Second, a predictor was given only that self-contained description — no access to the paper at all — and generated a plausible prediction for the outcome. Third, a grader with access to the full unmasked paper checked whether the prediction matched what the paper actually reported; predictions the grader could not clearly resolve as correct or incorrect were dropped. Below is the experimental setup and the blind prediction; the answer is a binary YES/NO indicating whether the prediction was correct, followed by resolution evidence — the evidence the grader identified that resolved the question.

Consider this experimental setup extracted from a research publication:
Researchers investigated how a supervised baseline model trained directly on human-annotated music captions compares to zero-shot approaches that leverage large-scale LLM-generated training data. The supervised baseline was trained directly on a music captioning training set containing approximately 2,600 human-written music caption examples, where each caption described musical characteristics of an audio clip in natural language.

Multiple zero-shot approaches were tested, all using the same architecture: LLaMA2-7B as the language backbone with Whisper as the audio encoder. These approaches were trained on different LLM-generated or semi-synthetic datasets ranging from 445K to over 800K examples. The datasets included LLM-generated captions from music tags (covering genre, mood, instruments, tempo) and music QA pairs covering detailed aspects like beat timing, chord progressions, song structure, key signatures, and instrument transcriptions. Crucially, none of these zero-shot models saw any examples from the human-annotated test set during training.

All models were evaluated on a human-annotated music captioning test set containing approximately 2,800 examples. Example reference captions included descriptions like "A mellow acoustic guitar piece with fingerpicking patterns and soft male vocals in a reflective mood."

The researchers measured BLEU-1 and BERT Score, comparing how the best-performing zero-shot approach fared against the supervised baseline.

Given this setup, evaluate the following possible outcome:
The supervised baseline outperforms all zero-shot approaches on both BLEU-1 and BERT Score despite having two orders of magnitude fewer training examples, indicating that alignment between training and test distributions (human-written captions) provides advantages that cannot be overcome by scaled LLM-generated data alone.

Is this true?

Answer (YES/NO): YES